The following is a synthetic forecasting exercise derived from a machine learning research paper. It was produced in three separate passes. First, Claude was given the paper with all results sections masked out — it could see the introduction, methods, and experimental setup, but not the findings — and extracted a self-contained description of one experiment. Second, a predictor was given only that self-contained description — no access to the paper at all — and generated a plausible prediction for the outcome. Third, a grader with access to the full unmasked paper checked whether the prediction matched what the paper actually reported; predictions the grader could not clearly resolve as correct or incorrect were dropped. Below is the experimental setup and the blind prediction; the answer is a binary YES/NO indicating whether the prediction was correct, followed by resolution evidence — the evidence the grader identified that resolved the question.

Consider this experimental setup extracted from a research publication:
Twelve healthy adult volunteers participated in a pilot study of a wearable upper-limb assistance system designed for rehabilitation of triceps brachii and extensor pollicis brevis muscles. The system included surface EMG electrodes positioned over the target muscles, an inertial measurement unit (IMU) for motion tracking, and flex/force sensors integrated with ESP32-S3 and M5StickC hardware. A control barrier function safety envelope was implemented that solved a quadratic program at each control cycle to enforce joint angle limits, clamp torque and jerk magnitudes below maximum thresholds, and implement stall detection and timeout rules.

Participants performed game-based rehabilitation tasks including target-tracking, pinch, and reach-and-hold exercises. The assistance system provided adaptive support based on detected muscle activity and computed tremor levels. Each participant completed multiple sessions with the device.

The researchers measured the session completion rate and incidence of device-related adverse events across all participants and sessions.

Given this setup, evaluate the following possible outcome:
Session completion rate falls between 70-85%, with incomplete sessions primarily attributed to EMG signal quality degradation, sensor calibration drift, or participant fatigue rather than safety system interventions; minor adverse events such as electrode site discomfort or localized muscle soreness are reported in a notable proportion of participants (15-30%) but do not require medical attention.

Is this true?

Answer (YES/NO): NO